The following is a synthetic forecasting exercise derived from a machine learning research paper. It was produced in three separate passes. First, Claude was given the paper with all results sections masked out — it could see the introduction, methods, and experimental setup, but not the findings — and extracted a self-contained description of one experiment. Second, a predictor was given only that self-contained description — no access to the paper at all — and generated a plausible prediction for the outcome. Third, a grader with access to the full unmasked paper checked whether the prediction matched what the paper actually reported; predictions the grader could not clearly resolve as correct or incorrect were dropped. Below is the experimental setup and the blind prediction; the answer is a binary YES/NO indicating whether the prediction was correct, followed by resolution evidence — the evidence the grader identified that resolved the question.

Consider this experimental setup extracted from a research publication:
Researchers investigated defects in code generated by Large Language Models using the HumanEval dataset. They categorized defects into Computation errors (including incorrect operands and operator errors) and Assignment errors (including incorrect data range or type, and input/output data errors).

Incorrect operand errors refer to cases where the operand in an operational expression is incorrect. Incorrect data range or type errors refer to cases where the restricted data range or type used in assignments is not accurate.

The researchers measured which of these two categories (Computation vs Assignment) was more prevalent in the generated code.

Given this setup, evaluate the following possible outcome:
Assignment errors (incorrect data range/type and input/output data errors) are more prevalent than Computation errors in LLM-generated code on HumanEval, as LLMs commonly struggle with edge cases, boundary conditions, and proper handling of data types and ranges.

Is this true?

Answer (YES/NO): YES